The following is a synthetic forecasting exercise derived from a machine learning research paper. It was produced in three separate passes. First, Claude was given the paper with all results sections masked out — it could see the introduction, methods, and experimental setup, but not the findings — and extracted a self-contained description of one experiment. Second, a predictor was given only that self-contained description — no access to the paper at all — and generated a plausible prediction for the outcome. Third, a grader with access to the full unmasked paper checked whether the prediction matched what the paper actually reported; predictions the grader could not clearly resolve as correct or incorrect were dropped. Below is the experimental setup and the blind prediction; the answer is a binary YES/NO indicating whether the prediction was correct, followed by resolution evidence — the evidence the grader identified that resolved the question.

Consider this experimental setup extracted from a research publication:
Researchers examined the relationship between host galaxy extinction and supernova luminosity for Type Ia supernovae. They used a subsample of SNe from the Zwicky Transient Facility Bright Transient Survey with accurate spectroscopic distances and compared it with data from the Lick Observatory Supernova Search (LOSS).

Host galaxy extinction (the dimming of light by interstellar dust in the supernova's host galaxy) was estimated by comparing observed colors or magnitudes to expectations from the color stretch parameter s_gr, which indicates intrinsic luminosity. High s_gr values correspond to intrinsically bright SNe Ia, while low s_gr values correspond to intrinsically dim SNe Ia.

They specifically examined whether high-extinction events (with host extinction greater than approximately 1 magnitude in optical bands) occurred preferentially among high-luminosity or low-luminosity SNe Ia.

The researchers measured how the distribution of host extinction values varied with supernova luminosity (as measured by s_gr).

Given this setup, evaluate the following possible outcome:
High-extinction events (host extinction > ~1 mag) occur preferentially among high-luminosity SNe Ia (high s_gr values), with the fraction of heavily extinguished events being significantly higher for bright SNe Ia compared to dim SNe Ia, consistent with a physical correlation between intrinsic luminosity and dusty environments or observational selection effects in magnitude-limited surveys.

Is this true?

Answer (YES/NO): YES